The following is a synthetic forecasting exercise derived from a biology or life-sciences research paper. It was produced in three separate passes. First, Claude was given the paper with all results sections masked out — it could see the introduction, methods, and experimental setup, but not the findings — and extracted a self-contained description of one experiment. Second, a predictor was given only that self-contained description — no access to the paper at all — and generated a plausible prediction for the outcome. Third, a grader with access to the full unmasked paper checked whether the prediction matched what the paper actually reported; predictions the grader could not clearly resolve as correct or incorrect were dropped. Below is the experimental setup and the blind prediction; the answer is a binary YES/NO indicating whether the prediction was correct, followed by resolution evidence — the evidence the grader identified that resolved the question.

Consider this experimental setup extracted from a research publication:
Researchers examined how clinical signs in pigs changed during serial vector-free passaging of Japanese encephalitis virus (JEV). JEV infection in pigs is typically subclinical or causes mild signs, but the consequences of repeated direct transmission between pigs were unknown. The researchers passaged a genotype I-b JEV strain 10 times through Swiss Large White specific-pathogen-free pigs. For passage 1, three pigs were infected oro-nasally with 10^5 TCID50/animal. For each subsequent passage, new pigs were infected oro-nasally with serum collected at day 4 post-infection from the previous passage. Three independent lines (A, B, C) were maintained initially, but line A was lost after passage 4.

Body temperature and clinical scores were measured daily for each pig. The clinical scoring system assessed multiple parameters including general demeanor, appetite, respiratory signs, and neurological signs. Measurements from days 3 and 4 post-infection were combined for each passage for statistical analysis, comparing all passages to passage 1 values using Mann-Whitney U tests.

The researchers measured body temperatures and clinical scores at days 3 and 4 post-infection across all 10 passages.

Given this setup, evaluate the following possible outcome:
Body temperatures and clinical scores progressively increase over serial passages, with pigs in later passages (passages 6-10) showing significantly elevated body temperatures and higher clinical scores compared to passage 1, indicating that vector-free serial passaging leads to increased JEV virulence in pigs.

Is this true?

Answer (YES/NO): NO